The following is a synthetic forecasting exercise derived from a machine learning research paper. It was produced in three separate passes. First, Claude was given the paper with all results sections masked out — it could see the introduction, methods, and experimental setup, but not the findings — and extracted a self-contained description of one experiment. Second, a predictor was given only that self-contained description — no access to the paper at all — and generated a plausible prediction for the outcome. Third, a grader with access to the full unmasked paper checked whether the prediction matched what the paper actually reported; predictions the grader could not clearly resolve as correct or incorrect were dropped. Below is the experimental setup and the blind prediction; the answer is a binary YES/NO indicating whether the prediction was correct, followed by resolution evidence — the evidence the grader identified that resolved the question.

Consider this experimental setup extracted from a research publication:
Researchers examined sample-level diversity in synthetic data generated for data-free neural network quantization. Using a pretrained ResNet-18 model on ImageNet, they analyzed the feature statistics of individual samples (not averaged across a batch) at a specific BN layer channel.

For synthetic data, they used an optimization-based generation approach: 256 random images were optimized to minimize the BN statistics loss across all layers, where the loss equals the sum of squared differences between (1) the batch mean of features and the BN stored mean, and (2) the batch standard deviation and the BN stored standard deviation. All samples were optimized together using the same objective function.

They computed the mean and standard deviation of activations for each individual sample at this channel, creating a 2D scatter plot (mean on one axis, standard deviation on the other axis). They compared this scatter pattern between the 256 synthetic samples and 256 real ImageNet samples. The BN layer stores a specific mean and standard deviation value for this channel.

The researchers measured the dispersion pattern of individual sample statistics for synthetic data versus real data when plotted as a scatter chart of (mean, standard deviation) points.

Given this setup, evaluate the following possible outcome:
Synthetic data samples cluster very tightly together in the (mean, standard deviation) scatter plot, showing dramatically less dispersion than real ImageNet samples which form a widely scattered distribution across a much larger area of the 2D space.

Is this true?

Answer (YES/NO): YES